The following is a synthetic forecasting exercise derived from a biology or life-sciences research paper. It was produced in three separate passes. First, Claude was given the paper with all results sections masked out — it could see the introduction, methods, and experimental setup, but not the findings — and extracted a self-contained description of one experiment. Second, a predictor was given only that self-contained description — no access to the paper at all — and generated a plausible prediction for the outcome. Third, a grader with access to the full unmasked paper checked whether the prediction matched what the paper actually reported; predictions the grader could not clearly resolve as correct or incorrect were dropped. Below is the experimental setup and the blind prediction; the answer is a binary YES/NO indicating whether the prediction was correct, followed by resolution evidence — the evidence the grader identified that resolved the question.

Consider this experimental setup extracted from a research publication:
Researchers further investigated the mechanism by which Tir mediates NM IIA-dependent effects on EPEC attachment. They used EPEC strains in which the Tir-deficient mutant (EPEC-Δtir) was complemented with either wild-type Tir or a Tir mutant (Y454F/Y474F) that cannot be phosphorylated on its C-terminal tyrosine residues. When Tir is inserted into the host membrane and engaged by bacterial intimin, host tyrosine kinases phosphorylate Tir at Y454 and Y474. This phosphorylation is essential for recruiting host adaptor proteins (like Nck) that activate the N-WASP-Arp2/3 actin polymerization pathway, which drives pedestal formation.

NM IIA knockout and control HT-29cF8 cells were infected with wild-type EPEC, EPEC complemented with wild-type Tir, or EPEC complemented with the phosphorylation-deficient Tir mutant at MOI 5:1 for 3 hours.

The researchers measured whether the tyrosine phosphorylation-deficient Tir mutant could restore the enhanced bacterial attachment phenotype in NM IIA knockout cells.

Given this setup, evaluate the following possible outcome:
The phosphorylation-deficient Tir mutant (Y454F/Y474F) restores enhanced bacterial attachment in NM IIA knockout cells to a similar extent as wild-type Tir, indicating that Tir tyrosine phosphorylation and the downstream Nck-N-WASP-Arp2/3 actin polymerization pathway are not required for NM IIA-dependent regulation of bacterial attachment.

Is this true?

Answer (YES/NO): NO